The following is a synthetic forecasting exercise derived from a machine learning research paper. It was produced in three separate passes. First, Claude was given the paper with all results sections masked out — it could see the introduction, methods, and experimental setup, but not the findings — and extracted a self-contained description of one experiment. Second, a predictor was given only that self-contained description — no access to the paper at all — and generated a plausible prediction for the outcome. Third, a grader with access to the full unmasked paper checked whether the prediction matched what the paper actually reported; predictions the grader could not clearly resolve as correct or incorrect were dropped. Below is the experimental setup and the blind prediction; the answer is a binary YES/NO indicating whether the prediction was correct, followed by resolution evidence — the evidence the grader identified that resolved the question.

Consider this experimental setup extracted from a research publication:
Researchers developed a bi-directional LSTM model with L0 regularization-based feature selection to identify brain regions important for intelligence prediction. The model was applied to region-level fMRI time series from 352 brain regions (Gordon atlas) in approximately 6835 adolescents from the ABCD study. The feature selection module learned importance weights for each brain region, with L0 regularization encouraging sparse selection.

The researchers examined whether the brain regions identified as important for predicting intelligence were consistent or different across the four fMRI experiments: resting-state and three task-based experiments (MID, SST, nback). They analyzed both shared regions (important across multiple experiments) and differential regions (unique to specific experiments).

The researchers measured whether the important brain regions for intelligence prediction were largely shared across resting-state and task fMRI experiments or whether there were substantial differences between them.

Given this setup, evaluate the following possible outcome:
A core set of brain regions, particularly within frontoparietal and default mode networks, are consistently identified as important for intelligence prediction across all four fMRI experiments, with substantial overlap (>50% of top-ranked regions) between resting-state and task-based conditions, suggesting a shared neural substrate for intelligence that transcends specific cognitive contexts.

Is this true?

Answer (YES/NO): NO